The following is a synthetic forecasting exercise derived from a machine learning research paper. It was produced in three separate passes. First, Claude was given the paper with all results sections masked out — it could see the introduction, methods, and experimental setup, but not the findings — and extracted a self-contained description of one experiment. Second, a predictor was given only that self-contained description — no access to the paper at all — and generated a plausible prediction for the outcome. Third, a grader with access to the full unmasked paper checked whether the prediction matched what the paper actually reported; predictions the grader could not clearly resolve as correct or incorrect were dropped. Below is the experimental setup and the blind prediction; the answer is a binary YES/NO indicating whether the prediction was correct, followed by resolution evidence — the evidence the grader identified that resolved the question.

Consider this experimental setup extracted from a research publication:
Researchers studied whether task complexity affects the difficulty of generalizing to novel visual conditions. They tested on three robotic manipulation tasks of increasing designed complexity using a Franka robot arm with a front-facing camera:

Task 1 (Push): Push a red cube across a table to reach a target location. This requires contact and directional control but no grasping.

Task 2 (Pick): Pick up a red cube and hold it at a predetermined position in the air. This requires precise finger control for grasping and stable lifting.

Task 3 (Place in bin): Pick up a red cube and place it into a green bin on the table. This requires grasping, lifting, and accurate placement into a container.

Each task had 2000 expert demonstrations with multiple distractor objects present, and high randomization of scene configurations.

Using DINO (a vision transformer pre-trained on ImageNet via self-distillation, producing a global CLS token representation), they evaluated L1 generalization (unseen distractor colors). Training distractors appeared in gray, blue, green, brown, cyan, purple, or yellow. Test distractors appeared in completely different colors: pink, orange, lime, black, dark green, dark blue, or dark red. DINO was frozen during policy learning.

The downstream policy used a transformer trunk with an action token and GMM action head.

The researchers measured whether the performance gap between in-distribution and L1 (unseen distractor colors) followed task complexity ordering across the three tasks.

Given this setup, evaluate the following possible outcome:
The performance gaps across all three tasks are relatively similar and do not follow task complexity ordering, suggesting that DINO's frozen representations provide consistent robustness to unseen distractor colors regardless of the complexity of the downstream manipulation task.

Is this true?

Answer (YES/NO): NO